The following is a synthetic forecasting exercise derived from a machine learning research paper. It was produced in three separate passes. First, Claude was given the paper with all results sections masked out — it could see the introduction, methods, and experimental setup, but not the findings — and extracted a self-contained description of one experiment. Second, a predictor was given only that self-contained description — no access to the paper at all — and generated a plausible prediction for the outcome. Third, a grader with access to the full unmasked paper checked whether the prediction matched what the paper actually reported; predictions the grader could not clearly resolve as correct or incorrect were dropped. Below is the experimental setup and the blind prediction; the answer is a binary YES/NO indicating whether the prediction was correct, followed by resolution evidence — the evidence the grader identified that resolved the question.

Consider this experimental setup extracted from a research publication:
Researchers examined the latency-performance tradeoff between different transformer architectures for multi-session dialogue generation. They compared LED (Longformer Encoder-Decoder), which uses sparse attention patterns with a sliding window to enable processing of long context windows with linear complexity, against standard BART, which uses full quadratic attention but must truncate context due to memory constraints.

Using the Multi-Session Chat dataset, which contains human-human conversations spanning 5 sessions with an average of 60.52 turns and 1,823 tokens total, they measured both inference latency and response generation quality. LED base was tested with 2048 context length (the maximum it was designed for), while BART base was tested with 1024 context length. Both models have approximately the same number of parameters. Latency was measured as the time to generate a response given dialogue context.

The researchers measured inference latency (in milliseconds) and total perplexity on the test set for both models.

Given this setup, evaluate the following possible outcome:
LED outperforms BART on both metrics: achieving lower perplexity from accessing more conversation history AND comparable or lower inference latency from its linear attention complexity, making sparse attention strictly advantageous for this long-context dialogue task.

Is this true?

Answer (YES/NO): NO